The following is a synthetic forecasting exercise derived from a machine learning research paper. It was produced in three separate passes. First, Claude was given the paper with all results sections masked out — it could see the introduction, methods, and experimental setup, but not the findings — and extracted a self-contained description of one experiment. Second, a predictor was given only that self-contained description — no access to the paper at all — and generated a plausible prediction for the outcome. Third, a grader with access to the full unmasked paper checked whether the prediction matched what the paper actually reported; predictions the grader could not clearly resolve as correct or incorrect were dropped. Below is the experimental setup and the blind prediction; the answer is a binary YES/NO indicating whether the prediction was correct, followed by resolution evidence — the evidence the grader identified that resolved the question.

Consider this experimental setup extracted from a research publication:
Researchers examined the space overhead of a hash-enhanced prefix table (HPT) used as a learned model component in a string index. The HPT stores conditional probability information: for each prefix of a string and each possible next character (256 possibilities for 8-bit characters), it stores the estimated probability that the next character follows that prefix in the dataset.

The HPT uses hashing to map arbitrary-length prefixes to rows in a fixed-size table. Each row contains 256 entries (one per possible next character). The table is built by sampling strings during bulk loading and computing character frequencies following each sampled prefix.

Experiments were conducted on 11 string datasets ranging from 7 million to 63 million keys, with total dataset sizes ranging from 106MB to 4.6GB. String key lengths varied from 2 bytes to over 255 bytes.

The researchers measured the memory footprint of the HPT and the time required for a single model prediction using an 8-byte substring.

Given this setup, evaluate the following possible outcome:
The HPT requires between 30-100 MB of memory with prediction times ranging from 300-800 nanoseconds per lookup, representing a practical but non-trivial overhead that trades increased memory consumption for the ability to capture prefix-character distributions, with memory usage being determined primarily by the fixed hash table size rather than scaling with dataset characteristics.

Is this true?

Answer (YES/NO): NO